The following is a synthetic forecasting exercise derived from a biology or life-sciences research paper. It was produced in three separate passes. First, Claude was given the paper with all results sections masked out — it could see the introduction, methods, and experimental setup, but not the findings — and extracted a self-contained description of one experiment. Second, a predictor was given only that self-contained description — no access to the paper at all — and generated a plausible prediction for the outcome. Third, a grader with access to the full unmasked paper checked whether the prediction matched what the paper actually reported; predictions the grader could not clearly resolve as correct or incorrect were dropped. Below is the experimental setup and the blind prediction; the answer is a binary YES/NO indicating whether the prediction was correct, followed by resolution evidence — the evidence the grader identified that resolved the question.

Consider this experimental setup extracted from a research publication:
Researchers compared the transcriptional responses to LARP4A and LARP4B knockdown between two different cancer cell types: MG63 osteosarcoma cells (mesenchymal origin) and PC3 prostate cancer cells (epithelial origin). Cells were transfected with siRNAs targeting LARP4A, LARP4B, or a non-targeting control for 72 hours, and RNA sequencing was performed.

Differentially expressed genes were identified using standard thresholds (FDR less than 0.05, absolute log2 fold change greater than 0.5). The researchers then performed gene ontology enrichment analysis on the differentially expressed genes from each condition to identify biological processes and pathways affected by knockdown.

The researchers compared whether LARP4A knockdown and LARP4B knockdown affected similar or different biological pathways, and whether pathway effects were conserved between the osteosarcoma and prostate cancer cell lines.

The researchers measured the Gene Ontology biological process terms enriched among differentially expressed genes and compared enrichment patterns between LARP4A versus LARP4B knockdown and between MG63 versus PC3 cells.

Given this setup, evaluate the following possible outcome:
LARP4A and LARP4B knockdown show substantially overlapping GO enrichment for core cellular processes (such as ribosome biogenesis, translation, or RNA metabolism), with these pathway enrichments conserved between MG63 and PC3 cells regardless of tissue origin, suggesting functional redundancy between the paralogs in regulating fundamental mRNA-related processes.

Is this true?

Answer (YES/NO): NO